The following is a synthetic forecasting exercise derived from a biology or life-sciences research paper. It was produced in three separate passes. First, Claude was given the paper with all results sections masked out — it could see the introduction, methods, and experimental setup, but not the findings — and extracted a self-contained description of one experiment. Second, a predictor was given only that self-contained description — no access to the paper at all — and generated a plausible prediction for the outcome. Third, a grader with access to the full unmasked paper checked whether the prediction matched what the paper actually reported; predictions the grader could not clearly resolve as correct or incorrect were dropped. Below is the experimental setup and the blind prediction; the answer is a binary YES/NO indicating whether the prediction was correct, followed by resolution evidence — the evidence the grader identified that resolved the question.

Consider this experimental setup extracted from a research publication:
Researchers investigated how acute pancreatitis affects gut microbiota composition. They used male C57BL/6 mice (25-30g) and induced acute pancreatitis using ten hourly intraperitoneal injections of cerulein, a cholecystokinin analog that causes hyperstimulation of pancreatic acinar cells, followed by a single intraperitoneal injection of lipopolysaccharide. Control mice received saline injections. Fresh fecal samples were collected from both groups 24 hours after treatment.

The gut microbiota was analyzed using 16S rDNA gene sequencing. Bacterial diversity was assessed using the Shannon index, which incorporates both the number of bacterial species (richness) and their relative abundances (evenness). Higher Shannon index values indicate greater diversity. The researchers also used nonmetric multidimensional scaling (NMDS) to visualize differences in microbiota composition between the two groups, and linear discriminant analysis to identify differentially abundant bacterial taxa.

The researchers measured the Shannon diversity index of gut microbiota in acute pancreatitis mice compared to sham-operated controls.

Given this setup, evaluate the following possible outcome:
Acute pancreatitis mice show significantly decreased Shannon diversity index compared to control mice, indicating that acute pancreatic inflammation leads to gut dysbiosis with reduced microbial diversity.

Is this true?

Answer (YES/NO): YES